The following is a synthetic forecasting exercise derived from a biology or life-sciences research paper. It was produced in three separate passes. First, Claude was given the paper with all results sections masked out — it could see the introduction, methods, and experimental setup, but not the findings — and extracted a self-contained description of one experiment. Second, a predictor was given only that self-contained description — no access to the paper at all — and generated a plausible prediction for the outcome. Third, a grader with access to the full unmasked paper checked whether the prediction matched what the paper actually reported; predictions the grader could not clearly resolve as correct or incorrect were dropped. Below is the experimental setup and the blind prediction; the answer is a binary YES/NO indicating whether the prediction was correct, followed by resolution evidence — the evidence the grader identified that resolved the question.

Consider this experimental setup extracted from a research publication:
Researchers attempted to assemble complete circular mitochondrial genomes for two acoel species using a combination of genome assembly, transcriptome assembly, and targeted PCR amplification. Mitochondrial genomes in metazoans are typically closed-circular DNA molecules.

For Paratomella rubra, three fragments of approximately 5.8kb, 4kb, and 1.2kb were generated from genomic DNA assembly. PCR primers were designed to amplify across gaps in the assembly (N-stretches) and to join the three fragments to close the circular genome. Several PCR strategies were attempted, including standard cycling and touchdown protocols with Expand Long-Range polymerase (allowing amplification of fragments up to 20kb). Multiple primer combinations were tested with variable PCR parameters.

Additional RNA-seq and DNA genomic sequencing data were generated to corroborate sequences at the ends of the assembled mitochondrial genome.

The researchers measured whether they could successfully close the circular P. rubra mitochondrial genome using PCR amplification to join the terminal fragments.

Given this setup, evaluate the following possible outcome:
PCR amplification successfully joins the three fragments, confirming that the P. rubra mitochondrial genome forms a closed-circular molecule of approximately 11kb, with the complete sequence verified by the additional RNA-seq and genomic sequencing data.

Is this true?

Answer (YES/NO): NO